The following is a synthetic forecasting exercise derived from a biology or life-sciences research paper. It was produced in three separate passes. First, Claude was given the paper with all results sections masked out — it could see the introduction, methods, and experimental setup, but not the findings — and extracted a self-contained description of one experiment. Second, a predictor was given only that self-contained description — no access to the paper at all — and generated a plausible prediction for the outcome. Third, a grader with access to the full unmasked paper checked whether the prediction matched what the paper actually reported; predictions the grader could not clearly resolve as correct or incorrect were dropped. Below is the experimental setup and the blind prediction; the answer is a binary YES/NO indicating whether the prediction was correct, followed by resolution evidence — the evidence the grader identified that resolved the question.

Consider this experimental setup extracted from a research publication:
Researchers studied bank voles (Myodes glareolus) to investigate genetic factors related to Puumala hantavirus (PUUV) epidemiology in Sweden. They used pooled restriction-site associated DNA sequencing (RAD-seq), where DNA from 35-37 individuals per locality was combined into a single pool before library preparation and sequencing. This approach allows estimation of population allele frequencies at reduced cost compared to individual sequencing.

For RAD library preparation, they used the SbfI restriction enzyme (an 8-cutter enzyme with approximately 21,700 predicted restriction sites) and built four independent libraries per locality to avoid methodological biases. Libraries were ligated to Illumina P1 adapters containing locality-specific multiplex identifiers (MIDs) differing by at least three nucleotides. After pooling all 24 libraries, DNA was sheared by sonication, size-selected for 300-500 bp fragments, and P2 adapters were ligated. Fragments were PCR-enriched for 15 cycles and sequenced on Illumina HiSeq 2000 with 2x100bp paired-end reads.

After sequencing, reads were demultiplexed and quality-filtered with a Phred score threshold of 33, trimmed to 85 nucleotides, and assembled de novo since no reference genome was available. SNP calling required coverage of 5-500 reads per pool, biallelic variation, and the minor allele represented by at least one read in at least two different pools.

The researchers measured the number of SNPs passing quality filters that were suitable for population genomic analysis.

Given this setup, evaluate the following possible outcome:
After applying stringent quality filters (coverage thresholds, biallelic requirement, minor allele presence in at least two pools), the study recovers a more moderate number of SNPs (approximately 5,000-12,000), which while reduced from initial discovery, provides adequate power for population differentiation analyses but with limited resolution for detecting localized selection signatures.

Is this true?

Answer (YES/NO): NO